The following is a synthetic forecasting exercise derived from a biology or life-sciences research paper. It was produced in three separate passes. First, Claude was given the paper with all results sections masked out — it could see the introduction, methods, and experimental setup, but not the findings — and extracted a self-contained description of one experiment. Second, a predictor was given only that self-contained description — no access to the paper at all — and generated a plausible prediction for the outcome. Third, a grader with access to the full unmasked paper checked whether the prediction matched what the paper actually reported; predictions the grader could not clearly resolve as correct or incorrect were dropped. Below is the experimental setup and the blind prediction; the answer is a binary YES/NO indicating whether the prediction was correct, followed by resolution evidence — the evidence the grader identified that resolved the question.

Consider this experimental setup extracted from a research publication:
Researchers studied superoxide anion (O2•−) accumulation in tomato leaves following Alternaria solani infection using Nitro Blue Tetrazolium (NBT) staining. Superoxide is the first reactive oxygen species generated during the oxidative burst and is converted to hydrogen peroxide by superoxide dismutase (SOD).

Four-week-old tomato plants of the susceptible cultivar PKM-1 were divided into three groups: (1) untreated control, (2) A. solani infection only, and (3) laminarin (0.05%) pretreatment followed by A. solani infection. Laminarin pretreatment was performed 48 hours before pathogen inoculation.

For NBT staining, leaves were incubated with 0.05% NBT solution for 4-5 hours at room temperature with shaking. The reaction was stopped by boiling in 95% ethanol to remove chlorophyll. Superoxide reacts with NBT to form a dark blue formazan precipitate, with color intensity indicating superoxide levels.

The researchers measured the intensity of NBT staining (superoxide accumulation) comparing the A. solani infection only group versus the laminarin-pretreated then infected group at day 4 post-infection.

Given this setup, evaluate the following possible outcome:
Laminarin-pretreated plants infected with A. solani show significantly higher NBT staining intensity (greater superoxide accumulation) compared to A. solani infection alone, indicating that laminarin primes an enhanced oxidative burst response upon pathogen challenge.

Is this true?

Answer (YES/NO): YES